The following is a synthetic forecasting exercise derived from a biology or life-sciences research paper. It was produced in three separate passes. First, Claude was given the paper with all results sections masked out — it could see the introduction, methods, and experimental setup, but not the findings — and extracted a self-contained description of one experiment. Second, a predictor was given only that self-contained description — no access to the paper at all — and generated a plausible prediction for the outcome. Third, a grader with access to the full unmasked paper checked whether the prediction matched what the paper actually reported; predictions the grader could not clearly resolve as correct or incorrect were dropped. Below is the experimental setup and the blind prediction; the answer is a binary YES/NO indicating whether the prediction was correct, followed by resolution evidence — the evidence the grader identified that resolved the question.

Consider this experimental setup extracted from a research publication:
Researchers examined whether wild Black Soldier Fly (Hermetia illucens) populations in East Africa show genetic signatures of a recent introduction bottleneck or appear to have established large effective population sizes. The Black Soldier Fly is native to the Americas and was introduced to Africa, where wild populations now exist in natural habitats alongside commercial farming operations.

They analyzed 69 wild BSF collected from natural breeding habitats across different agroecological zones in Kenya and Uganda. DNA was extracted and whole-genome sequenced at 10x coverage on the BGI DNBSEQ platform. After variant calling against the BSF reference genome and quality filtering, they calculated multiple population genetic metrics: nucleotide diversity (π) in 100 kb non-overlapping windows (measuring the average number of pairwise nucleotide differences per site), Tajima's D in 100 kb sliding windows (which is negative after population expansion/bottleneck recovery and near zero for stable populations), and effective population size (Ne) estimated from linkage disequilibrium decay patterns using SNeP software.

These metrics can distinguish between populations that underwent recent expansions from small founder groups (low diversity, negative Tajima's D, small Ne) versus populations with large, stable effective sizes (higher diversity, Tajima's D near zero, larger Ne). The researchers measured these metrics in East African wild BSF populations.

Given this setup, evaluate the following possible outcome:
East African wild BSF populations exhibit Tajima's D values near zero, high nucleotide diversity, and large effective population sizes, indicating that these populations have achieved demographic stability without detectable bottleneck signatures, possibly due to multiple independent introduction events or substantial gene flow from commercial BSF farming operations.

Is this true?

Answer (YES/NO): YES